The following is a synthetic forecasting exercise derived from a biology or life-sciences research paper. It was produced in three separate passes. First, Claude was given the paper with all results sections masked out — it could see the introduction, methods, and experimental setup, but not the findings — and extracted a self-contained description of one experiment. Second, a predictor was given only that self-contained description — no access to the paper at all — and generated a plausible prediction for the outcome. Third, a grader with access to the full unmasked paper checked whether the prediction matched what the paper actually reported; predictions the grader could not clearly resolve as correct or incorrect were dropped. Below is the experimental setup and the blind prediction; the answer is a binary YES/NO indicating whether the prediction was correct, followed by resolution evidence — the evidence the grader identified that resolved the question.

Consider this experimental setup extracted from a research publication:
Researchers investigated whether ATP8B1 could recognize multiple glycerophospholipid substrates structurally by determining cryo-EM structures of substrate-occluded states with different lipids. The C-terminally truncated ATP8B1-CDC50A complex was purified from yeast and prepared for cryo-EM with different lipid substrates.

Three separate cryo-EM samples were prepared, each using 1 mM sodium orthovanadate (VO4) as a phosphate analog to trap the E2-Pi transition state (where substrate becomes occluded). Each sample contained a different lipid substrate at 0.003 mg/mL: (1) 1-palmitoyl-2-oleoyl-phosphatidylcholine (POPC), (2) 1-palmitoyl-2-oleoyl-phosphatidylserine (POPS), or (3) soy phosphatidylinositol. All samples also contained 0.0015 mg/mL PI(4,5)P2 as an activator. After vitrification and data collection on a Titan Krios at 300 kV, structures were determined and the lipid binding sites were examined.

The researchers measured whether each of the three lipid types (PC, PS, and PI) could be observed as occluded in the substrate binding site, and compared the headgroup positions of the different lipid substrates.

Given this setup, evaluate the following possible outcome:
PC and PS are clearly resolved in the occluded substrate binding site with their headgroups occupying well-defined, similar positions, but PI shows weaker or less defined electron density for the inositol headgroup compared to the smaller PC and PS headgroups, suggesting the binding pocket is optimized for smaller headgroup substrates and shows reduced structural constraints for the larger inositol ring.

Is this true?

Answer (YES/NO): NO